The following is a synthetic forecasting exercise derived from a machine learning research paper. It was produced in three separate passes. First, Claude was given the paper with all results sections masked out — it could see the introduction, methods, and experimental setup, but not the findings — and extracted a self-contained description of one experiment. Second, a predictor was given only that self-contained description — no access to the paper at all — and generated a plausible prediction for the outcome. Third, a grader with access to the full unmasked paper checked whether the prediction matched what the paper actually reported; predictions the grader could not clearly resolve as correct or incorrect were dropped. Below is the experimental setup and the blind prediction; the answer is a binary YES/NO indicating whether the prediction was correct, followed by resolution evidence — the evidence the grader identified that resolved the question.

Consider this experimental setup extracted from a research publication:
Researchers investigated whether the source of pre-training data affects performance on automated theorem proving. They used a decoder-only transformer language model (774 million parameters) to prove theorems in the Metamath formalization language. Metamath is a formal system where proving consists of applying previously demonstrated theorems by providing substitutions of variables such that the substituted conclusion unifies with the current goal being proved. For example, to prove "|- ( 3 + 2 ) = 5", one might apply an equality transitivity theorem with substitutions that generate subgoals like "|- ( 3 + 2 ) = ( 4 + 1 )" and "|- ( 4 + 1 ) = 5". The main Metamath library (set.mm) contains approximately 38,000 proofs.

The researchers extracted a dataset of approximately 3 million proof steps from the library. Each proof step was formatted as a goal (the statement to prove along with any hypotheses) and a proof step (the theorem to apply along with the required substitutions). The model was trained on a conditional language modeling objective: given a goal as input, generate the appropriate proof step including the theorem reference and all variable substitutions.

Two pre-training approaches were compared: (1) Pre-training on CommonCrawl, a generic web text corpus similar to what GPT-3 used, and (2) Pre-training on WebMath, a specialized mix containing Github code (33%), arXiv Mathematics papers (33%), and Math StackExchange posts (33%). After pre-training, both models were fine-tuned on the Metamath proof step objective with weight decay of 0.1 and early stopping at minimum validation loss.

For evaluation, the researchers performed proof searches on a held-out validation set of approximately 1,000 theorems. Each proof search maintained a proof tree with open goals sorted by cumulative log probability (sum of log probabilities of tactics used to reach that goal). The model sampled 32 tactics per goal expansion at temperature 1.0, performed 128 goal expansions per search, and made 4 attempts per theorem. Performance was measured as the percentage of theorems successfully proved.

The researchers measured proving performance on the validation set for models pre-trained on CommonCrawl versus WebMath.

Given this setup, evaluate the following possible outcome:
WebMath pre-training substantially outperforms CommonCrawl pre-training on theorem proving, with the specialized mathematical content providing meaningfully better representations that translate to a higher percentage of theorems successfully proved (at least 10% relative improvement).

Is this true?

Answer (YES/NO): NO